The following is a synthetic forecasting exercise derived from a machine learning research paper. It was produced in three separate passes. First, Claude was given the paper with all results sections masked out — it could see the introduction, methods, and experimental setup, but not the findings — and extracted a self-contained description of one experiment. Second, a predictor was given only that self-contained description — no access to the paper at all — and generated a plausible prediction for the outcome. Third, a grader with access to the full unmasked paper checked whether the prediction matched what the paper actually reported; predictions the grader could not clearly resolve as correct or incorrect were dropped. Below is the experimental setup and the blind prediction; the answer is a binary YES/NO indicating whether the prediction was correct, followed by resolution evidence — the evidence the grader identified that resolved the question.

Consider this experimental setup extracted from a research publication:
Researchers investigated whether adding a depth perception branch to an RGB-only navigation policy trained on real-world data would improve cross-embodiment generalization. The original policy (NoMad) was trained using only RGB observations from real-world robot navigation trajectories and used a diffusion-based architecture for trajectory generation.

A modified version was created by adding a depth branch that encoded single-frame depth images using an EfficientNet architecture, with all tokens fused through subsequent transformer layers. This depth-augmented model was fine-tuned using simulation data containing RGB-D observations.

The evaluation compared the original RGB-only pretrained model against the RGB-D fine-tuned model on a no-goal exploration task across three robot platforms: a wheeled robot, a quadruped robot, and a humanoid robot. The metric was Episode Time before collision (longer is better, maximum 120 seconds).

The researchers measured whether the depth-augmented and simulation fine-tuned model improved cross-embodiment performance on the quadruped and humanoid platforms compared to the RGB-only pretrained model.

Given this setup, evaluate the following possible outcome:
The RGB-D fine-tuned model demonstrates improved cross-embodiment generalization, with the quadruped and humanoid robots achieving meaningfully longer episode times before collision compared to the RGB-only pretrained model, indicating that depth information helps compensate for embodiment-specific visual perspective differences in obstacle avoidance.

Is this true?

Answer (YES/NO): YES